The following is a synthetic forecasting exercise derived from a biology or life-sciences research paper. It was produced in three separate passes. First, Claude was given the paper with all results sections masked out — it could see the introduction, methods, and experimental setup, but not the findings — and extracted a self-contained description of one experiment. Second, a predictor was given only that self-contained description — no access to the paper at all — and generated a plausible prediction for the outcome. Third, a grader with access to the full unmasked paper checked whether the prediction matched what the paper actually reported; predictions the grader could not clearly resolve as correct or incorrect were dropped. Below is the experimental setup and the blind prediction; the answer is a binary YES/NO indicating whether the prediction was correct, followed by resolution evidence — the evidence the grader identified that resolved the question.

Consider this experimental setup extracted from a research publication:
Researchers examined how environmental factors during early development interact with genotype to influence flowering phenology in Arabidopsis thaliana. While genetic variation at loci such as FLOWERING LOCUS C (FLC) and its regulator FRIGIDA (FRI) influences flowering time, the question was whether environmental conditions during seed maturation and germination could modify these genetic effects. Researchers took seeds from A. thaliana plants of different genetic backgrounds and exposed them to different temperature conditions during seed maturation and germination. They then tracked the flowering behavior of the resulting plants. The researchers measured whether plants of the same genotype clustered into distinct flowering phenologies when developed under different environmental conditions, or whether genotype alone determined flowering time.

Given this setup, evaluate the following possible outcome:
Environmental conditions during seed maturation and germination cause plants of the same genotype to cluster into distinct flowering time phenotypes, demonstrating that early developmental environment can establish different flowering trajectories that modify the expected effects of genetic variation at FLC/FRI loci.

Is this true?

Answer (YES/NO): NO